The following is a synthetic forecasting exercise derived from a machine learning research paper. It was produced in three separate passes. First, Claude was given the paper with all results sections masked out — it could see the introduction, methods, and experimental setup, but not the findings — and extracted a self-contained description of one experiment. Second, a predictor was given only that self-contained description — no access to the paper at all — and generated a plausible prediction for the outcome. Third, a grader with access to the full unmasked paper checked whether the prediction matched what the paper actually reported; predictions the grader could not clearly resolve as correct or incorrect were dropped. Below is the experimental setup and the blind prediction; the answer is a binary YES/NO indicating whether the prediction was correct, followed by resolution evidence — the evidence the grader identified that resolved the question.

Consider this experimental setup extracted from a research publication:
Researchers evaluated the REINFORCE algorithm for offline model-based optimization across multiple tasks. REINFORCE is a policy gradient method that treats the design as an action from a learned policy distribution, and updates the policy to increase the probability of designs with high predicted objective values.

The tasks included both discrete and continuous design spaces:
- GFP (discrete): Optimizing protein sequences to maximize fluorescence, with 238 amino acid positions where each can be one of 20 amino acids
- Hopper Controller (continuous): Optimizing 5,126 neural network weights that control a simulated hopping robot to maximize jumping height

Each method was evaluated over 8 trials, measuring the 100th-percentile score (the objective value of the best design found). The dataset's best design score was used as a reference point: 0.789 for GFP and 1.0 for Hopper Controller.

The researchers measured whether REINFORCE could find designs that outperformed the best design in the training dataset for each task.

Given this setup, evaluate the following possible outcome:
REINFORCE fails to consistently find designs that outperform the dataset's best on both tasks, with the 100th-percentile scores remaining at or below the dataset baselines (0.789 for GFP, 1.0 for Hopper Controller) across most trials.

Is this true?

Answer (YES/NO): NO